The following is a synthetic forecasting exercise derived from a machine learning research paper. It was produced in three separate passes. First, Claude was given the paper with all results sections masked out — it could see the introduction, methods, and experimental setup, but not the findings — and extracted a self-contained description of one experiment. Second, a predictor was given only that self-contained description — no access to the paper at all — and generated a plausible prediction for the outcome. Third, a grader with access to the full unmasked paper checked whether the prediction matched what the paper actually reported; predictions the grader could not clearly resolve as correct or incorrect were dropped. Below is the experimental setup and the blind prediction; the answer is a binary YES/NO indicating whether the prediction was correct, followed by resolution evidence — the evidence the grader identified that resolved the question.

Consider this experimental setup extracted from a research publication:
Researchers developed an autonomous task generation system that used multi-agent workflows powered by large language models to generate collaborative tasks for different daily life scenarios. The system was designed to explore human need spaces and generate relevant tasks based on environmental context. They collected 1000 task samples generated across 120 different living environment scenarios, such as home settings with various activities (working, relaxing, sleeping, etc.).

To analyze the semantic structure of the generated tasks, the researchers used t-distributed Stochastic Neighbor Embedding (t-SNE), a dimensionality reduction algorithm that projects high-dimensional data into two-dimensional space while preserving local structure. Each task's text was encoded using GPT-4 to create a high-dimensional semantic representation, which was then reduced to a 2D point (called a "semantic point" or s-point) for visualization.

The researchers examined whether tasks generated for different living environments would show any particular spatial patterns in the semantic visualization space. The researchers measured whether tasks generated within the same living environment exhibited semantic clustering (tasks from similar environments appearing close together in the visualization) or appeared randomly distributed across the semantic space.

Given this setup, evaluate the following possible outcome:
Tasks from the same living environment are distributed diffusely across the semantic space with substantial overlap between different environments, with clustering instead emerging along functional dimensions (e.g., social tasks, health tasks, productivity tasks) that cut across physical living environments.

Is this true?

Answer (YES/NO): NO